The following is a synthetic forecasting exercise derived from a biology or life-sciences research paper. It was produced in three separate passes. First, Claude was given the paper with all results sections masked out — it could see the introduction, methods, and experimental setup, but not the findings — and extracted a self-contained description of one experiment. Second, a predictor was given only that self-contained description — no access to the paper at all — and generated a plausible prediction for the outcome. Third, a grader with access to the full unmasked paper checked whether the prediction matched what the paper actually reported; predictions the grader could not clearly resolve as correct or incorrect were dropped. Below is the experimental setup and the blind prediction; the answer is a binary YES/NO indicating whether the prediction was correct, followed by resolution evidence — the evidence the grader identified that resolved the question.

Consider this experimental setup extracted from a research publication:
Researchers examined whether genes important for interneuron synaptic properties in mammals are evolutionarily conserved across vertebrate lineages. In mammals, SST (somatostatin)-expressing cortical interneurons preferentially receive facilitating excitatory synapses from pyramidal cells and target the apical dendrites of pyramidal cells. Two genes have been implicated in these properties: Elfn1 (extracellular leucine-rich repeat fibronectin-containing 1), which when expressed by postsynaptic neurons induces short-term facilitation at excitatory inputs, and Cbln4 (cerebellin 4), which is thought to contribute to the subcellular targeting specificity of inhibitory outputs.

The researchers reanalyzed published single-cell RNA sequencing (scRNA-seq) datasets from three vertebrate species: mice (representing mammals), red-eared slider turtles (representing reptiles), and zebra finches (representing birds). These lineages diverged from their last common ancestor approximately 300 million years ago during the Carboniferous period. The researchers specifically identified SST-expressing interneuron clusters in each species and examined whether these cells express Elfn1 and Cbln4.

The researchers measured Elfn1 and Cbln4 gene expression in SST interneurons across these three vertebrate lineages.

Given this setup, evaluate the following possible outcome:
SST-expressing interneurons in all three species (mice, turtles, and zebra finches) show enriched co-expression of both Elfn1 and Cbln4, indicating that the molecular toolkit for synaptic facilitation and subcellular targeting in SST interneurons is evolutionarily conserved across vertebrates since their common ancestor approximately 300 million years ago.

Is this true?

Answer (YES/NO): NO